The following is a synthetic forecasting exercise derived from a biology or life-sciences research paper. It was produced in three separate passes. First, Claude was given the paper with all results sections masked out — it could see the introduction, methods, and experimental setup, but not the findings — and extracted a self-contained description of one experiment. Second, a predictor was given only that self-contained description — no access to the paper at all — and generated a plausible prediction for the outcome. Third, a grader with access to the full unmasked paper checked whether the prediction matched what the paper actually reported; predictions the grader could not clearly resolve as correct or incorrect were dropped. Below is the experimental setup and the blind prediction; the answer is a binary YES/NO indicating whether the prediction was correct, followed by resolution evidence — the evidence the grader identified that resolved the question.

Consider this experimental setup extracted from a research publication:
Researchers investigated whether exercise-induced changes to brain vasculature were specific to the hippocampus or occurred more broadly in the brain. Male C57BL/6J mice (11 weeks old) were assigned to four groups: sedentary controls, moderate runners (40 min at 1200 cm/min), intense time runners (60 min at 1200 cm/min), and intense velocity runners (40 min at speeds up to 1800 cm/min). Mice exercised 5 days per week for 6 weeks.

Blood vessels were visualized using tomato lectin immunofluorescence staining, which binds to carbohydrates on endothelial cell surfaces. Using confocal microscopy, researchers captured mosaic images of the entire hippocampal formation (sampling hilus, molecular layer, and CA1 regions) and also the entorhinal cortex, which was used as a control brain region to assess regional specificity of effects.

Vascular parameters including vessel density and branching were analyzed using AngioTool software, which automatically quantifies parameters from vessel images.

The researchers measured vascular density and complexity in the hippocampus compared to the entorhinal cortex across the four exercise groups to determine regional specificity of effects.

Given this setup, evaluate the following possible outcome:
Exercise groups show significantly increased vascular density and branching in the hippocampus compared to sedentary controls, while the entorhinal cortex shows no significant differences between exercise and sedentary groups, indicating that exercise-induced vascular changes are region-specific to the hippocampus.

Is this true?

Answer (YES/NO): NO